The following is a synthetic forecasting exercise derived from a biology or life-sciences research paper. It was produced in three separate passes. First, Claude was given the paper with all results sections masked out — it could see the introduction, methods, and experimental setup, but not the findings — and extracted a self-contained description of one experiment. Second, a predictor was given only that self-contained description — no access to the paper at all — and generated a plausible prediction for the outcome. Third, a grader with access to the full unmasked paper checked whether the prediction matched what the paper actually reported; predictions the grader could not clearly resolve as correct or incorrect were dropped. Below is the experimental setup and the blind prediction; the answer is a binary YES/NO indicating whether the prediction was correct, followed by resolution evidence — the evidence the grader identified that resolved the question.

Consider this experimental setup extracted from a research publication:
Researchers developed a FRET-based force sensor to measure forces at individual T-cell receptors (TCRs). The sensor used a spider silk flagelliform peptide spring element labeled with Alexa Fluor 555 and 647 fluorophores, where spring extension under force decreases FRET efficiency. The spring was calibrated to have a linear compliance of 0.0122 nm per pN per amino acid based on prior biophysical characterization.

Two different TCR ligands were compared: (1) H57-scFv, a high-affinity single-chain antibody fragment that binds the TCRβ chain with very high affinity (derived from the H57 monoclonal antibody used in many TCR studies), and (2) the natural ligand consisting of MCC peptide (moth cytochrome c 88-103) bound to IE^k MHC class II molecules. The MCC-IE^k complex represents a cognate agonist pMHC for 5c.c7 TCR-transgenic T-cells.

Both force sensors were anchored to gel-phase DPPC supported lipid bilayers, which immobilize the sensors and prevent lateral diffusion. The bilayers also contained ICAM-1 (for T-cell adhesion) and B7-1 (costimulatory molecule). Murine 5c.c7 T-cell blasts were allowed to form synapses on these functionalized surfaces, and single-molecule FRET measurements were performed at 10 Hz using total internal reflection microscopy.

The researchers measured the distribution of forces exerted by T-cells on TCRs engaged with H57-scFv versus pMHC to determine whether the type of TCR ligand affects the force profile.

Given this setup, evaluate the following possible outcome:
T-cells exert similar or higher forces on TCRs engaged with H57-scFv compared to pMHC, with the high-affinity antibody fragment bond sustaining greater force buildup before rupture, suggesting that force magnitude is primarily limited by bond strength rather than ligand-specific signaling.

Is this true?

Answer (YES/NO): YES